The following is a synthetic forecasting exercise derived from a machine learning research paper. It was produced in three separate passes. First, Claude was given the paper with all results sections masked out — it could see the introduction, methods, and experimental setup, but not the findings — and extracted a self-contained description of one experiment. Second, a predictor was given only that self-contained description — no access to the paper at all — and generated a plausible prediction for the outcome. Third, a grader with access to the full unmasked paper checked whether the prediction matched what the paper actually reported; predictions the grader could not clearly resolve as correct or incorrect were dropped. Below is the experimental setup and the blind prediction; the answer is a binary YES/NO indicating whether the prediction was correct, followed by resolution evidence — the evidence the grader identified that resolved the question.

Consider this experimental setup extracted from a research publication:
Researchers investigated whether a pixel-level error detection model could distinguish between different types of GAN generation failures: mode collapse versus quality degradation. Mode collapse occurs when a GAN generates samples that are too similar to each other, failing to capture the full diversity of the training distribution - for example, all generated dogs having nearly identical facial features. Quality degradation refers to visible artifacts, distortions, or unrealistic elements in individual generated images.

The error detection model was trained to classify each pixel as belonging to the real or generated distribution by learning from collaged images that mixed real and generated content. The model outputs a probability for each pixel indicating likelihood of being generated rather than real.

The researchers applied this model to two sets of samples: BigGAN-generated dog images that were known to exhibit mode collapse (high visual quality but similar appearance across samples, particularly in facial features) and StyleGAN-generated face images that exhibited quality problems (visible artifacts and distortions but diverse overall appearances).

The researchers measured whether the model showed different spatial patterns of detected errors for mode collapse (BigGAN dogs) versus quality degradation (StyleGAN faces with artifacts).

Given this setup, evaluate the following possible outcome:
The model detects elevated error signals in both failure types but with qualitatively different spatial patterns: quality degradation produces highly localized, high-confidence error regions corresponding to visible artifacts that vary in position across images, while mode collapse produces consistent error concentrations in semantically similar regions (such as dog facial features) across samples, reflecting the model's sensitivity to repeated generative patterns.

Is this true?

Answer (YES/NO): YES